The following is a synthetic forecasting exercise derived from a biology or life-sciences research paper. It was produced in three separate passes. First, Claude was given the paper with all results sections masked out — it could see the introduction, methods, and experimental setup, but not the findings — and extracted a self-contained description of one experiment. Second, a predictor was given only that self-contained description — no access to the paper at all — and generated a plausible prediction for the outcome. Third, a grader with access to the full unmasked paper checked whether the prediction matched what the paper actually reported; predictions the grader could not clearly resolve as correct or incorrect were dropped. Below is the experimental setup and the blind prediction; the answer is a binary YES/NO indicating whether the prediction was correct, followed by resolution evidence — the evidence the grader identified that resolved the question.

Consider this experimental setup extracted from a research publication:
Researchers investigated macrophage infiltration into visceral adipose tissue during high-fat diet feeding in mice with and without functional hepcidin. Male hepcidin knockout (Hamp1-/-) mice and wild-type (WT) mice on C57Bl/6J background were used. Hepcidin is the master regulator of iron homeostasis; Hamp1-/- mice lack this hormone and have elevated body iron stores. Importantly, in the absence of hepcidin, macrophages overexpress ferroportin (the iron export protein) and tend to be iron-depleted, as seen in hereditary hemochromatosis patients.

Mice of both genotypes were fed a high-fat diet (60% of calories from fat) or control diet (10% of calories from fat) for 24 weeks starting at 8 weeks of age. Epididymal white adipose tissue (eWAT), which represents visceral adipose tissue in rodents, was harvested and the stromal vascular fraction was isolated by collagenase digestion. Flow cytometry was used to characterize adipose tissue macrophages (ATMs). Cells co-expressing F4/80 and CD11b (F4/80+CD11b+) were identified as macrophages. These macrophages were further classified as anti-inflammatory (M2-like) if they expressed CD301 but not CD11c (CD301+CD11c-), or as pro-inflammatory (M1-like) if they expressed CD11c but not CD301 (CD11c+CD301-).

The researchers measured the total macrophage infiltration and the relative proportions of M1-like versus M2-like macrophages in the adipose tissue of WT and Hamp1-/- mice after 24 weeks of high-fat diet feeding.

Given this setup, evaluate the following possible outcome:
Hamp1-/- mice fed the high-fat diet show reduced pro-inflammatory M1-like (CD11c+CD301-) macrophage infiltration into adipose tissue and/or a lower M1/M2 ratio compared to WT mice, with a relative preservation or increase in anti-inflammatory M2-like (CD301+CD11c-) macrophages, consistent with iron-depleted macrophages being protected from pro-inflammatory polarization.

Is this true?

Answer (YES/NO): YES